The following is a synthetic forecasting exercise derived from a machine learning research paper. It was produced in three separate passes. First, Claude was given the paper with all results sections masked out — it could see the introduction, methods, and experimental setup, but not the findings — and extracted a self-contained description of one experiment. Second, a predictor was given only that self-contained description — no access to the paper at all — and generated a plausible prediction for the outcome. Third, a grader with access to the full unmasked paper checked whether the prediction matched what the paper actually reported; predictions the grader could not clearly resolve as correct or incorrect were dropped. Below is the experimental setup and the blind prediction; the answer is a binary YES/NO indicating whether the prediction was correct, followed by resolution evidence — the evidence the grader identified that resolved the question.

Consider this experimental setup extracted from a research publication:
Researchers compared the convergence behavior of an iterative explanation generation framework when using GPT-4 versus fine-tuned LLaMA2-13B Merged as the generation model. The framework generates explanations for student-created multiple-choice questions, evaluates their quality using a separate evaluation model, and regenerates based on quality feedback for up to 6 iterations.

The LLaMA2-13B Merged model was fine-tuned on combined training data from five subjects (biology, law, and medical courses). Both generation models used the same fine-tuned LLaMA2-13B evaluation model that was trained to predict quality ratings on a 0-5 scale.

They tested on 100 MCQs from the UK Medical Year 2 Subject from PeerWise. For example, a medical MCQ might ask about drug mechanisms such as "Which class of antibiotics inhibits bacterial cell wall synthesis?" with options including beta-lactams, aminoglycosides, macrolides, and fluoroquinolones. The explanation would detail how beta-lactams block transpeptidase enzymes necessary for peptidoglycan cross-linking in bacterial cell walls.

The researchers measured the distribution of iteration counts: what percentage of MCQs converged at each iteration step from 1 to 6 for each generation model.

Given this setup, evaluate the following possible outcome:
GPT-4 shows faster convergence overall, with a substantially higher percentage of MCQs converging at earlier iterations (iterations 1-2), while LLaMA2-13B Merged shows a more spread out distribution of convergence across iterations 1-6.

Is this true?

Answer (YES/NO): YES